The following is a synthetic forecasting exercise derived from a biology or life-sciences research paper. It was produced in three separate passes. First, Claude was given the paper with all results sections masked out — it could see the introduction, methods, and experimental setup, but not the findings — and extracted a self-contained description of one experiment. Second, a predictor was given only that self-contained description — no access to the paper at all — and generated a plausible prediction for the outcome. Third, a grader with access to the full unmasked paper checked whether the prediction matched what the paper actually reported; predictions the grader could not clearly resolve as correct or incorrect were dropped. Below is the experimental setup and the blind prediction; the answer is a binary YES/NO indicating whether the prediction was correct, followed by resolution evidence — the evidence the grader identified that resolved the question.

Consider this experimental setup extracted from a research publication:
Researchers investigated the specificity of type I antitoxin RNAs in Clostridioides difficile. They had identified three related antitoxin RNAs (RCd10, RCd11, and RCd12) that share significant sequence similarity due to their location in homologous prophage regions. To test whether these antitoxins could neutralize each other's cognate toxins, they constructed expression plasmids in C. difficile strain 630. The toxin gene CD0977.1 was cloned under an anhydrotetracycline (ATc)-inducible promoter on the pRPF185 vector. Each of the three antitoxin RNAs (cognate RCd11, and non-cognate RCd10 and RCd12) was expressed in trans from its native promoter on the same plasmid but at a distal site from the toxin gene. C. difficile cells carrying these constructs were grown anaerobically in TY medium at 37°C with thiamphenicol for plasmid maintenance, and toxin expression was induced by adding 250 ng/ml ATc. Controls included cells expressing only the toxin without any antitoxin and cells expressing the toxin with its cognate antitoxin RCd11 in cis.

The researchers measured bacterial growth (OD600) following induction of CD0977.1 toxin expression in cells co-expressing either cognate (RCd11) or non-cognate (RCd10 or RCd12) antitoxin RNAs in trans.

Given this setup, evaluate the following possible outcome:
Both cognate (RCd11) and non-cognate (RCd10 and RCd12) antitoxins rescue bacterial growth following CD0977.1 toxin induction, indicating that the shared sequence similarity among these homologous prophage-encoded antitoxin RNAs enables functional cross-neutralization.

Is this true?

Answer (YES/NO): NO